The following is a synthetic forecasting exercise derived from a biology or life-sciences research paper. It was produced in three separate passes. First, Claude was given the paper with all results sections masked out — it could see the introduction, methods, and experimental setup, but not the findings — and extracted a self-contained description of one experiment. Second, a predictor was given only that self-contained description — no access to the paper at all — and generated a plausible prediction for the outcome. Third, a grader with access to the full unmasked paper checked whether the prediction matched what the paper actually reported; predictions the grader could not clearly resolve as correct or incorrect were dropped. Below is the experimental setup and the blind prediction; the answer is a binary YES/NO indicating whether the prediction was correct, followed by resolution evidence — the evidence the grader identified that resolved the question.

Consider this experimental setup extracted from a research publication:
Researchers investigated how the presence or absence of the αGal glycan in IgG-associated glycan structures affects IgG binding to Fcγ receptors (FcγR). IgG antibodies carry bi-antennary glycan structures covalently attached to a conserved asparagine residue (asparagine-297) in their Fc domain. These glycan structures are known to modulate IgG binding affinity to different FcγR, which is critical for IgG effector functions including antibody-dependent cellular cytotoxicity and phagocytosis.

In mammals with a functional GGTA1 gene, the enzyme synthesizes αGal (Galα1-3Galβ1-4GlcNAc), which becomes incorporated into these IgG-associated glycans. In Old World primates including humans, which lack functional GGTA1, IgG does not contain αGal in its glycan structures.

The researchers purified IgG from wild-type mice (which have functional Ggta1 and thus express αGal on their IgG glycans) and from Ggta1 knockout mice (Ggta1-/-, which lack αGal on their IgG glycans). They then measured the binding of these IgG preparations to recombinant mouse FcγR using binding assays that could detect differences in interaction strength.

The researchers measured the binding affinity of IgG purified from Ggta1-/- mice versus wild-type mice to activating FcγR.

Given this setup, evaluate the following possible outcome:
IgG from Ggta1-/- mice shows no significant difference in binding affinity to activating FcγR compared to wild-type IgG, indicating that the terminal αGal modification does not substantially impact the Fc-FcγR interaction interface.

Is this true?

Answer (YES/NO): NO